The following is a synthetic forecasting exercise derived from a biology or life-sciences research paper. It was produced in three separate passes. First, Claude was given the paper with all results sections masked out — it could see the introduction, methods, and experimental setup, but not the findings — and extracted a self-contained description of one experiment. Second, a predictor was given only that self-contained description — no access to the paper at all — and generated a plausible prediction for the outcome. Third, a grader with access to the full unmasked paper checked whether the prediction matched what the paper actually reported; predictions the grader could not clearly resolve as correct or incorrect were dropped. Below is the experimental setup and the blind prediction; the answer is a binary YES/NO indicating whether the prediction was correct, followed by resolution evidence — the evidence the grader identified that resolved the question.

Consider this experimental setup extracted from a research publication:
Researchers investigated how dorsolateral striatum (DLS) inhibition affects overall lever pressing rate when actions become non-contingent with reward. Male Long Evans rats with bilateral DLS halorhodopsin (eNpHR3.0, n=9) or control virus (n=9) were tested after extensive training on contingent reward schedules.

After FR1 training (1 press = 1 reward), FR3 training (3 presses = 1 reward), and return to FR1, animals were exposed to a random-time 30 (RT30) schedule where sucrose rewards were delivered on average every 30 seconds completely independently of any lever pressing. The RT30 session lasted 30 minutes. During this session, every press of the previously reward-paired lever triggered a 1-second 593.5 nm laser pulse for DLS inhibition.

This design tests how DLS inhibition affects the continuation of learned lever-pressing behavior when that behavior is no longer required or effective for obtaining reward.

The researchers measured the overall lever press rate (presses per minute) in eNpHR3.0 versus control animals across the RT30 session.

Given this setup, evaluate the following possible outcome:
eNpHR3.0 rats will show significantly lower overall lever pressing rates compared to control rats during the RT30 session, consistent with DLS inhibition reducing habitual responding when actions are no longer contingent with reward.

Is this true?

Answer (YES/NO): NO